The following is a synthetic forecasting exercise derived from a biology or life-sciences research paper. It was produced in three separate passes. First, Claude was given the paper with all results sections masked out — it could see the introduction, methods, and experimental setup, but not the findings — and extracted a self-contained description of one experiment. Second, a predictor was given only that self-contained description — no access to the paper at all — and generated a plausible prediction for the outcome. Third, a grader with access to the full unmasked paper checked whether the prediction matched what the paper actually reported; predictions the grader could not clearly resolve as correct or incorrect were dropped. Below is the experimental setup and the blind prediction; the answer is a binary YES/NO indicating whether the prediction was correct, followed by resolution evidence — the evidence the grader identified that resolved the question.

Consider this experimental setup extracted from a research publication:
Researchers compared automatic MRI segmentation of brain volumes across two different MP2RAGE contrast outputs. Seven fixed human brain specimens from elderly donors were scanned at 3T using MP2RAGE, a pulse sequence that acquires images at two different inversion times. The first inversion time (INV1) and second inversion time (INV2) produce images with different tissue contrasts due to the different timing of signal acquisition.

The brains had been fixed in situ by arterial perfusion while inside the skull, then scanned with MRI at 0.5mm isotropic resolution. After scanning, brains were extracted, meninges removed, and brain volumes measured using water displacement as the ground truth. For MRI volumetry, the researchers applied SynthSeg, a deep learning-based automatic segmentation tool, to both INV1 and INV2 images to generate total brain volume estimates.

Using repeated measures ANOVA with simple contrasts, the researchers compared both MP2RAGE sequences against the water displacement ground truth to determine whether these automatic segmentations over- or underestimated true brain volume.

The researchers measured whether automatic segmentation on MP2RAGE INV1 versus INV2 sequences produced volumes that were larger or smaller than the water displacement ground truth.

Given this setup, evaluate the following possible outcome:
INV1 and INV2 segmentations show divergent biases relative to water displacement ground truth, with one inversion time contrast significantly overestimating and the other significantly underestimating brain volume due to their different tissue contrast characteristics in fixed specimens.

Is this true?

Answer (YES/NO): YES